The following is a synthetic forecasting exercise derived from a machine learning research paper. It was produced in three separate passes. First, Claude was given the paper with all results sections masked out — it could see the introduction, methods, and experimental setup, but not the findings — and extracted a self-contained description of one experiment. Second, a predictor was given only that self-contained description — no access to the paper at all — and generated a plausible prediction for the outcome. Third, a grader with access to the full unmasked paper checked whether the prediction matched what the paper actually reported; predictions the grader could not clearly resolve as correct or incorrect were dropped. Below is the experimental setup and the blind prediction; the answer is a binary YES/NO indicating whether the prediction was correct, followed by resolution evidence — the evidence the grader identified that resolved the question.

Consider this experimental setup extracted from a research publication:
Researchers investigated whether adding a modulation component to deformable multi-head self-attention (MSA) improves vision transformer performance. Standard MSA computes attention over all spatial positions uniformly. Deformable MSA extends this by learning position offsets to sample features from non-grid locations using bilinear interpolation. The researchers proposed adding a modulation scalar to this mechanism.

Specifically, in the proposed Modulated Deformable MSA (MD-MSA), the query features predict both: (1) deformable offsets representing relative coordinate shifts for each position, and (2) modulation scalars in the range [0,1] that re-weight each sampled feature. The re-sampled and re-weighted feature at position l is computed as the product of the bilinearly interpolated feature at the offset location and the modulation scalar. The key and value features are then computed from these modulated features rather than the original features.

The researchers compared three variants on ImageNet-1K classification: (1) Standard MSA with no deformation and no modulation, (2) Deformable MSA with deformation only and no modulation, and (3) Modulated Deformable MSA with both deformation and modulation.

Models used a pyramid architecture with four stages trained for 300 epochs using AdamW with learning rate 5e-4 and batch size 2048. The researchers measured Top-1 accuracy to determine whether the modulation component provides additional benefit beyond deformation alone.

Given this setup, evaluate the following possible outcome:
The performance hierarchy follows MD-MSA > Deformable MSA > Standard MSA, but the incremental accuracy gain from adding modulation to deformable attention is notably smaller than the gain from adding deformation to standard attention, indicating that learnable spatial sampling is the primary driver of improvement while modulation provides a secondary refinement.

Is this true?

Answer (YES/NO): NO